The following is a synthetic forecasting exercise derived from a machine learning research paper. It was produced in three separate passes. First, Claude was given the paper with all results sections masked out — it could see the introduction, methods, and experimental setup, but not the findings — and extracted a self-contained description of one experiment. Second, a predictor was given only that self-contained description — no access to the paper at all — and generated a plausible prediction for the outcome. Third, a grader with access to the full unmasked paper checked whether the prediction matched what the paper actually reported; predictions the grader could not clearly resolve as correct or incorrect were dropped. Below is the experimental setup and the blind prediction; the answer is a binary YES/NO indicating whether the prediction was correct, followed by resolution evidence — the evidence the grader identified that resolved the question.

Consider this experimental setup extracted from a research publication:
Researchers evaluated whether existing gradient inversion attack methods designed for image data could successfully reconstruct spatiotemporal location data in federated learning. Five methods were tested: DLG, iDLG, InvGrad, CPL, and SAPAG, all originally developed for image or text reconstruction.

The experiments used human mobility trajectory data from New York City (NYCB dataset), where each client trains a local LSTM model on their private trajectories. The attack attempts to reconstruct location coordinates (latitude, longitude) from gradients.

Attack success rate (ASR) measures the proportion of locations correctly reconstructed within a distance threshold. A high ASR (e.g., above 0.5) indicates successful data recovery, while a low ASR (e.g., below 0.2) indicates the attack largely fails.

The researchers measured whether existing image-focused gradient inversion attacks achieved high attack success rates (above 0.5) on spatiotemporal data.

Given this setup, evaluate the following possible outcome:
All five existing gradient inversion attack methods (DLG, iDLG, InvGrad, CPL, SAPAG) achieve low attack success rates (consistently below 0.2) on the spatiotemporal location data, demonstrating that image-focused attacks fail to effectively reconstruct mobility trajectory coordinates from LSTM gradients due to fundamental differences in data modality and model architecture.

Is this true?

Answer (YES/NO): NO